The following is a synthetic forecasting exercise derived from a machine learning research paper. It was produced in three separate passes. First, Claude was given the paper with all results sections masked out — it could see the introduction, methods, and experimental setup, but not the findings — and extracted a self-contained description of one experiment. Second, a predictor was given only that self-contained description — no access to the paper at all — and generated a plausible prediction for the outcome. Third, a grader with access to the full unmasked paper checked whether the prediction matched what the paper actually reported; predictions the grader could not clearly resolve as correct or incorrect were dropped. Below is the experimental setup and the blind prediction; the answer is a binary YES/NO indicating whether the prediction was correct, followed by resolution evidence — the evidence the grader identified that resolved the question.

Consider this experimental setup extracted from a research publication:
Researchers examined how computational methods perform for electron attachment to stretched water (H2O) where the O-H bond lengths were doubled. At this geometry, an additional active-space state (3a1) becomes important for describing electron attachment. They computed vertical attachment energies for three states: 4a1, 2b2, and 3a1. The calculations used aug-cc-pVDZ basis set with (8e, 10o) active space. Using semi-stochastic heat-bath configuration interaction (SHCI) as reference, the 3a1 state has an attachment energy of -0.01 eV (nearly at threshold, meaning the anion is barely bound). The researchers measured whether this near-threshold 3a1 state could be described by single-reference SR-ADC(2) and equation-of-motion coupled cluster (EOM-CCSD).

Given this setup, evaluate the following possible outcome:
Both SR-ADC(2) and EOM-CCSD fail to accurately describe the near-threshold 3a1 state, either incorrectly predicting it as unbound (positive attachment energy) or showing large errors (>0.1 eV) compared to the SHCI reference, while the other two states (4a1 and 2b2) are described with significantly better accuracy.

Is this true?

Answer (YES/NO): NO